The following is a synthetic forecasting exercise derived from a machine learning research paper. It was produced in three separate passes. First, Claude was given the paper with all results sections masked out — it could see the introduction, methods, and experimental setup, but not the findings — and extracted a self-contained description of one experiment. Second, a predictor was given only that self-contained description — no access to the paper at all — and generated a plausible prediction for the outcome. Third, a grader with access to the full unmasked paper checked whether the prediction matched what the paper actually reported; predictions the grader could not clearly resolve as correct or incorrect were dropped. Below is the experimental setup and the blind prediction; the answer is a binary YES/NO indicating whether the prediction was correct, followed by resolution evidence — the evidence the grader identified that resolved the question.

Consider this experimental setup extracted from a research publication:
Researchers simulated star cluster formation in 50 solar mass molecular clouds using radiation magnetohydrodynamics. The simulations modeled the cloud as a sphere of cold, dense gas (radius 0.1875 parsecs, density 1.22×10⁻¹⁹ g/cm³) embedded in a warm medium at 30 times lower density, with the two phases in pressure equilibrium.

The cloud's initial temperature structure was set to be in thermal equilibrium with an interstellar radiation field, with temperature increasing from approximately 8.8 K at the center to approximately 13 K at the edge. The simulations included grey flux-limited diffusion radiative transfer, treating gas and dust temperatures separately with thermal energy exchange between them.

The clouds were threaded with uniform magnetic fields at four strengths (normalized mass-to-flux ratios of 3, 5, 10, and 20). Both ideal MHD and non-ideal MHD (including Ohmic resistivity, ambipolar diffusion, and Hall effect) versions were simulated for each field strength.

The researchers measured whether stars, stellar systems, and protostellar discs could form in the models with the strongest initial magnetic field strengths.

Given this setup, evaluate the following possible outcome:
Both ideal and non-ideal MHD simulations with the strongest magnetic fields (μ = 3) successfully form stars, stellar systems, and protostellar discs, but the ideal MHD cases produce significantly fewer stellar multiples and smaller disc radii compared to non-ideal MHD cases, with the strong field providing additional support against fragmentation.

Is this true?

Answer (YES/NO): NO